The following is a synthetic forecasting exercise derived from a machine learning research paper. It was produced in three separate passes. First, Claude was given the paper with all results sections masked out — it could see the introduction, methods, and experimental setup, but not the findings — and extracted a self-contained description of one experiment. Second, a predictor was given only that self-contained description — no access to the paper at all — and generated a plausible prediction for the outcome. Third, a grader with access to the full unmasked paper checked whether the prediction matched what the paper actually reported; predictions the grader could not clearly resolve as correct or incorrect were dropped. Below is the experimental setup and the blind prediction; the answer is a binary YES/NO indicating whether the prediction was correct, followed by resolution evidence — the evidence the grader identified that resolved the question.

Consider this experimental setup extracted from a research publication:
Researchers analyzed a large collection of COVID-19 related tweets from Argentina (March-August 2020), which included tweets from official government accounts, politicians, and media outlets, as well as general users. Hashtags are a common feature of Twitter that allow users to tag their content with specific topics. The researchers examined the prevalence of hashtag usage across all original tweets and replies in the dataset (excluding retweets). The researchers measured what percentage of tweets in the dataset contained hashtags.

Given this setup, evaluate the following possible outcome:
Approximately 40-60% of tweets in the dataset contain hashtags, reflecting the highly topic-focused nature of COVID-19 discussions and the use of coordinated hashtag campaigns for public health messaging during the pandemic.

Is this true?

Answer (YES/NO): NO